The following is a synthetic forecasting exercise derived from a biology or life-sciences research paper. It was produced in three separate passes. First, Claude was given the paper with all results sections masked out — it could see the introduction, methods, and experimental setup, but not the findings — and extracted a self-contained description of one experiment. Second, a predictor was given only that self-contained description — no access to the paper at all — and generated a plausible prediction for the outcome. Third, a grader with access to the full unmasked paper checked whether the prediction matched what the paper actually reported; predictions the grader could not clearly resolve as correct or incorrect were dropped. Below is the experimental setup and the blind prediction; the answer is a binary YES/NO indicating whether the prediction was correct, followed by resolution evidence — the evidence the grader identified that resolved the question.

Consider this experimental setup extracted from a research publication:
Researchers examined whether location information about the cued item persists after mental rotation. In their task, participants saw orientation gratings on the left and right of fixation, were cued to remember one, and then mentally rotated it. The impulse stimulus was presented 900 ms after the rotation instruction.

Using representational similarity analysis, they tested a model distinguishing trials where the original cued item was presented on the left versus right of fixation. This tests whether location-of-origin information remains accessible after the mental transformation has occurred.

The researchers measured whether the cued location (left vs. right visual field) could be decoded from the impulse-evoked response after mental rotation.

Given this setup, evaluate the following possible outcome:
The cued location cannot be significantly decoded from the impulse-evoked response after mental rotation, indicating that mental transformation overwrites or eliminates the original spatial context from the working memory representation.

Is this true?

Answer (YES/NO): NO